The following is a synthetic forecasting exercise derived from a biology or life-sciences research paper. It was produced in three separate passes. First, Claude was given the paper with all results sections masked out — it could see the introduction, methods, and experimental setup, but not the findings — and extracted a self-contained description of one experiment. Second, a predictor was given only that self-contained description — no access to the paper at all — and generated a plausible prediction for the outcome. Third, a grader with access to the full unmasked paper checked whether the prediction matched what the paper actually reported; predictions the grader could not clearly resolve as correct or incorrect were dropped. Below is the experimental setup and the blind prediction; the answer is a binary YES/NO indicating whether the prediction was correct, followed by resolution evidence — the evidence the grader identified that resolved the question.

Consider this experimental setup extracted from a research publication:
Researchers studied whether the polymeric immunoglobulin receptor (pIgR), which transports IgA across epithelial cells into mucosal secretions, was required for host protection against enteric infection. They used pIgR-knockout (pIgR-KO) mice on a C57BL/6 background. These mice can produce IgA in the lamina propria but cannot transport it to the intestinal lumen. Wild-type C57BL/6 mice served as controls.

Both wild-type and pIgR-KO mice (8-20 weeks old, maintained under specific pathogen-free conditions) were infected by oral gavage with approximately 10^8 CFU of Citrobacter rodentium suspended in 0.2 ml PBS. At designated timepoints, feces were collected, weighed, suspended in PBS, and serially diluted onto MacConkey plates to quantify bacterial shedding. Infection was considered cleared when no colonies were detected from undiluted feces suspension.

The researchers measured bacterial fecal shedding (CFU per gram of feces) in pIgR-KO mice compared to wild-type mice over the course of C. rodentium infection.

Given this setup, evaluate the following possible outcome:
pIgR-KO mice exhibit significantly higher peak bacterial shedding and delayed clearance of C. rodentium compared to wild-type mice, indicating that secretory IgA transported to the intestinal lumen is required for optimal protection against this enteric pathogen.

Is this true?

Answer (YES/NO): NO